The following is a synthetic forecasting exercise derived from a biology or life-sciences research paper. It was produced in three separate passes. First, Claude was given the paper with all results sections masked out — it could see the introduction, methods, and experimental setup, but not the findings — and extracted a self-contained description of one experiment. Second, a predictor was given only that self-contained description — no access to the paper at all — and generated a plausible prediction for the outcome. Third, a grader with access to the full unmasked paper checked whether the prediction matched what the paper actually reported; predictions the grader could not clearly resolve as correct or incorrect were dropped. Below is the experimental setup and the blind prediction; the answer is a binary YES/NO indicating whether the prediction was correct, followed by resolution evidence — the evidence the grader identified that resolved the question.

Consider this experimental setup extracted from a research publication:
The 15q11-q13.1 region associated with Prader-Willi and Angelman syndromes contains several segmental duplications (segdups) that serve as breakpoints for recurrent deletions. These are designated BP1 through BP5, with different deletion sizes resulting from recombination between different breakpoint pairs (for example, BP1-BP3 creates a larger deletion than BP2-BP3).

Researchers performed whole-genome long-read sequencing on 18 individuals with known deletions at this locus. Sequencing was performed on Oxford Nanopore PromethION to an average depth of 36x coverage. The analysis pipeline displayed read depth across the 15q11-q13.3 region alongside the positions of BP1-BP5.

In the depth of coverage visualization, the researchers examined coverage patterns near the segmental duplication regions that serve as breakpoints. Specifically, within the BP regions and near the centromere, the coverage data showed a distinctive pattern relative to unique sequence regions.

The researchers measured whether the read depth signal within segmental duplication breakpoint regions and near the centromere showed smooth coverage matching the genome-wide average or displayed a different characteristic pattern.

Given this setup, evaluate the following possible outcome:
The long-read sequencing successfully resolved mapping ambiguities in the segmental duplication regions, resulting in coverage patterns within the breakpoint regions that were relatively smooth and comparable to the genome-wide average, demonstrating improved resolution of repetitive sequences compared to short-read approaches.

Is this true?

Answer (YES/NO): NO